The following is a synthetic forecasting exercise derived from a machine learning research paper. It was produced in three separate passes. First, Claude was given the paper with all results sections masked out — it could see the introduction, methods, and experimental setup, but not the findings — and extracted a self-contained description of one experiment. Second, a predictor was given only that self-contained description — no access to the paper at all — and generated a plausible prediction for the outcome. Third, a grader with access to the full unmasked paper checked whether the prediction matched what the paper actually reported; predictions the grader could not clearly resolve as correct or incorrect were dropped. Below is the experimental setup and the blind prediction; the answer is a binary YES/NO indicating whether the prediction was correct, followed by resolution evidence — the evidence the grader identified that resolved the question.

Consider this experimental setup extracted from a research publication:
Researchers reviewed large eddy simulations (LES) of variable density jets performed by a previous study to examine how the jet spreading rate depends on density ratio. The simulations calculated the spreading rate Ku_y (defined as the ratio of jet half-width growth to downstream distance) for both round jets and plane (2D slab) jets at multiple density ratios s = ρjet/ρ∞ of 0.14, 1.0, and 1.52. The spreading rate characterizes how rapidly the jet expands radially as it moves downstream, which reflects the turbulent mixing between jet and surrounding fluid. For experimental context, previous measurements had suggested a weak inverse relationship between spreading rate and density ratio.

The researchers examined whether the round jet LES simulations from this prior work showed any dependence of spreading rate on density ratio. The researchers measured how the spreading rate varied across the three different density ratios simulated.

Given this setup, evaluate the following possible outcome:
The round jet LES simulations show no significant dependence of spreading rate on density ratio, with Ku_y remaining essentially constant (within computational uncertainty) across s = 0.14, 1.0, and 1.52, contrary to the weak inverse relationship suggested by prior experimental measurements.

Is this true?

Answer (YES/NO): YES